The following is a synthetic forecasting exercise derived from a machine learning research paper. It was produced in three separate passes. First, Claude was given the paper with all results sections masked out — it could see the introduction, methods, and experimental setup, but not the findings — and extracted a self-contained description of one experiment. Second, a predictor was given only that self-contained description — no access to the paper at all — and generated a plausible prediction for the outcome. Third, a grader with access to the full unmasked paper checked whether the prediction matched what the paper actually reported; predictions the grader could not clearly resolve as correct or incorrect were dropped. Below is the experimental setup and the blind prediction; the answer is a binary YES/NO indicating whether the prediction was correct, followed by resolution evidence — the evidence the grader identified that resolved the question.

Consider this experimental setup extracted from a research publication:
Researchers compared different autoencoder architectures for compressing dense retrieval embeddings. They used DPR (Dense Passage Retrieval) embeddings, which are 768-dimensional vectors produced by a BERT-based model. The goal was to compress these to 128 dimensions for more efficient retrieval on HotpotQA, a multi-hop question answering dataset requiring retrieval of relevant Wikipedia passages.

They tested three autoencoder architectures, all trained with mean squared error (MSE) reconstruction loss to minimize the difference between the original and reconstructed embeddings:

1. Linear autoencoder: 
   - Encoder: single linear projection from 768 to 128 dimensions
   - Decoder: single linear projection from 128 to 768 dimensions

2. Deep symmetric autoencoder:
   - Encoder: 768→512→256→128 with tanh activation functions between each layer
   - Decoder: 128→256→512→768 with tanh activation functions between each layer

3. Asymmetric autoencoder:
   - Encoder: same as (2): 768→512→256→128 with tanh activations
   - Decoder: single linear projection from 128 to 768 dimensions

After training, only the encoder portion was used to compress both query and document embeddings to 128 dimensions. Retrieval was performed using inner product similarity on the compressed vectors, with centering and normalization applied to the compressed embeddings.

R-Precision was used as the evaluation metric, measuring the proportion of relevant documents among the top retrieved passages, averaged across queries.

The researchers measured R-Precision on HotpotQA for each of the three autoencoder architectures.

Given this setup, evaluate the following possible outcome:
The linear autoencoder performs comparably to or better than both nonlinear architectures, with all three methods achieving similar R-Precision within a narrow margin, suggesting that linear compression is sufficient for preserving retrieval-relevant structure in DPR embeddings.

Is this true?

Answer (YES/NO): NO